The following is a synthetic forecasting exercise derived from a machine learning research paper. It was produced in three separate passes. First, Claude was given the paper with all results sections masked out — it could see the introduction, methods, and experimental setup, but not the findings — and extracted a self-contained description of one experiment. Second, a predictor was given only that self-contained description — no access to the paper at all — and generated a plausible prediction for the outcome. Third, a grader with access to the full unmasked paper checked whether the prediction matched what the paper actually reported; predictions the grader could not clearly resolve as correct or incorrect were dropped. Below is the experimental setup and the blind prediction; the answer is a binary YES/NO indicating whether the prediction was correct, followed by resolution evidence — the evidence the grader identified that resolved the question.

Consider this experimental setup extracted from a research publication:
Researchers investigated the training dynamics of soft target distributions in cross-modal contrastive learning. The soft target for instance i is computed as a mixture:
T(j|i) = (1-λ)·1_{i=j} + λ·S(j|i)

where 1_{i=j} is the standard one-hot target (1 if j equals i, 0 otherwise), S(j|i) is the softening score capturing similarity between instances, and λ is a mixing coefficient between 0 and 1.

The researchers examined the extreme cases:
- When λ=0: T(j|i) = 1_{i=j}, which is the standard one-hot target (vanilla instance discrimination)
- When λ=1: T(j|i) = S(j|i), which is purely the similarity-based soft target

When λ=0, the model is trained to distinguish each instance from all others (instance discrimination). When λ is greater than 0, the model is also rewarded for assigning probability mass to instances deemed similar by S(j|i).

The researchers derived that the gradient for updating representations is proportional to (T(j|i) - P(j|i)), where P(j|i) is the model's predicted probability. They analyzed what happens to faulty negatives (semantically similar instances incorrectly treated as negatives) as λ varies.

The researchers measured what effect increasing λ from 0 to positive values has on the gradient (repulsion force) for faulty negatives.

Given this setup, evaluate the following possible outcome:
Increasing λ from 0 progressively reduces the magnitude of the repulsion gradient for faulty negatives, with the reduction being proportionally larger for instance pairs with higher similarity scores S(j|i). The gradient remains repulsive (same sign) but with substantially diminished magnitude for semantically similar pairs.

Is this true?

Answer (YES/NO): NO